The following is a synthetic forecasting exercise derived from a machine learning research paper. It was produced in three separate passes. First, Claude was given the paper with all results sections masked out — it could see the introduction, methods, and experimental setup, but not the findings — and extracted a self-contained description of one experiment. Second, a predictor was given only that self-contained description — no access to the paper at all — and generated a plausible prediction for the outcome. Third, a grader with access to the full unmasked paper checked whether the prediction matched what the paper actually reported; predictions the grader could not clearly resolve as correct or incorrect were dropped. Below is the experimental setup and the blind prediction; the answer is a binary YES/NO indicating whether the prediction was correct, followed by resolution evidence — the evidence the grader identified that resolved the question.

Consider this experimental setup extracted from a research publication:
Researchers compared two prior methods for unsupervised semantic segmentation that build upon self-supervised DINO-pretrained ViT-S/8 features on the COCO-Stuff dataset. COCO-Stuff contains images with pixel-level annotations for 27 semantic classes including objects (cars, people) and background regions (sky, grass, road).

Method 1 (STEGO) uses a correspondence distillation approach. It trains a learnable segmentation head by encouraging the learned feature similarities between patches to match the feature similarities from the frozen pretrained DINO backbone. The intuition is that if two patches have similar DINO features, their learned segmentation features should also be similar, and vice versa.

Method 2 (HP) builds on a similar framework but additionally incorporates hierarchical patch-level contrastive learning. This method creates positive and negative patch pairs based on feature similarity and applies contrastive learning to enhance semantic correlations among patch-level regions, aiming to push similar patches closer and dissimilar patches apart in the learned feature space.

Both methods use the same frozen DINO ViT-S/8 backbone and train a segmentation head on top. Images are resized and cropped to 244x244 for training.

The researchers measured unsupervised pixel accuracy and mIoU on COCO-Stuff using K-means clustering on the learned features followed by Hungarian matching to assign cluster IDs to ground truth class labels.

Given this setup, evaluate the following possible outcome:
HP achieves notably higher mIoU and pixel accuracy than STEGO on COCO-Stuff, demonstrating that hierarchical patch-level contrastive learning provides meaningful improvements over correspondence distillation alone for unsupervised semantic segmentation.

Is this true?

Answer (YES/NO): NO